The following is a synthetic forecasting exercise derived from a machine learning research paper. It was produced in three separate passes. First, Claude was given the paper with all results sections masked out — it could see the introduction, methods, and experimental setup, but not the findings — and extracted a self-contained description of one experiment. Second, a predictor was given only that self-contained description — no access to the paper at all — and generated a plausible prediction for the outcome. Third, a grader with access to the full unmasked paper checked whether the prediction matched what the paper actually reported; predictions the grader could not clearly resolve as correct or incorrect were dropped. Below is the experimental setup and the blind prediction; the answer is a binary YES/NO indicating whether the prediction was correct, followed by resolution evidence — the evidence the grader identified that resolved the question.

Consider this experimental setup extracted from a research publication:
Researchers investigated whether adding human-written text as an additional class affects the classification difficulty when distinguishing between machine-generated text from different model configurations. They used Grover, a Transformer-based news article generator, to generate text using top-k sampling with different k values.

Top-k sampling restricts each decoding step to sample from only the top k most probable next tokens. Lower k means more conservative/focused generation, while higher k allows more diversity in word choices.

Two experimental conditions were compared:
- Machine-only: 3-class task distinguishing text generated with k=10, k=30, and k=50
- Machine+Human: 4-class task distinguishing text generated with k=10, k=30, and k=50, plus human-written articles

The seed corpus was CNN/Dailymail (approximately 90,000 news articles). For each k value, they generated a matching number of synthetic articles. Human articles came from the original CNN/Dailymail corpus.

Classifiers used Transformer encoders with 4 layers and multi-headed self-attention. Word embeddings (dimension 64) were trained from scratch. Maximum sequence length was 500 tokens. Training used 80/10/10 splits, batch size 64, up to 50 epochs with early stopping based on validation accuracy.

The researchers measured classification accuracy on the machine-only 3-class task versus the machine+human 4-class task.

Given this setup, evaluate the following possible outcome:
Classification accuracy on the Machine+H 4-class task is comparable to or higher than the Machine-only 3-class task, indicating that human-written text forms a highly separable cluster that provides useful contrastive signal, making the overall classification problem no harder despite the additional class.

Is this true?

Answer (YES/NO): YES